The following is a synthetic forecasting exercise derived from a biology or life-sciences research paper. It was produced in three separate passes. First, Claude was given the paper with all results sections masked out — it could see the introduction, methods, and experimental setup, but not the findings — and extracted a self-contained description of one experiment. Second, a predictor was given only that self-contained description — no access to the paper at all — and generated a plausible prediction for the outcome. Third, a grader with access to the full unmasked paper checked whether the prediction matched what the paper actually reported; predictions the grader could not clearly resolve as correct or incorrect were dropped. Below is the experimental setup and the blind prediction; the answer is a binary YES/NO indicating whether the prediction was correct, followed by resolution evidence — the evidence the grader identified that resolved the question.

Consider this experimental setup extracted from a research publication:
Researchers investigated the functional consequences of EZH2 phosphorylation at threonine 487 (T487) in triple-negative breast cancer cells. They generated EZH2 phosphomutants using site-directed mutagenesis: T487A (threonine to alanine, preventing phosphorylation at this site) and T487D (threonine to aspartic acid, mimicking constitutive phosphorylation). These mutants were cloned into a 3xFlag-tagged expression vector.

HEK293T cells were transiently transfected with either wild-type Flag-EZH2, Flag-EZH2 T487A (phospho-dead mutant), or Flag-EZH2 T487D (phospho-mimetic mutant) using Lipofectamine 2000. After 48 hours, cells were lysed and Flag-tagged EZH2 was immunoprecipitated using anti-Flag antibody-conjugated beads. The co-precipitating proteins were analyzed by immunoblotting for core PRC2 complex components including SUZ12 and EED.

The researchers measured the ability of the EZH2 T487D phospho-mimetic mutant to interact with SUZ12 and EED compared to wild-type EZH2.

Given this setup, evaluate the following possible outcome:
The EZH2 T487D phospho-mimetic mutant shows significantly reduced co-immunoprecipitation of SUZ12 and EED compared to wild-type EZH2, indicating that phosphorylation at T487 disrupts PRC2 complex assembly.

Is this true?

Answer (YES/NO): YES